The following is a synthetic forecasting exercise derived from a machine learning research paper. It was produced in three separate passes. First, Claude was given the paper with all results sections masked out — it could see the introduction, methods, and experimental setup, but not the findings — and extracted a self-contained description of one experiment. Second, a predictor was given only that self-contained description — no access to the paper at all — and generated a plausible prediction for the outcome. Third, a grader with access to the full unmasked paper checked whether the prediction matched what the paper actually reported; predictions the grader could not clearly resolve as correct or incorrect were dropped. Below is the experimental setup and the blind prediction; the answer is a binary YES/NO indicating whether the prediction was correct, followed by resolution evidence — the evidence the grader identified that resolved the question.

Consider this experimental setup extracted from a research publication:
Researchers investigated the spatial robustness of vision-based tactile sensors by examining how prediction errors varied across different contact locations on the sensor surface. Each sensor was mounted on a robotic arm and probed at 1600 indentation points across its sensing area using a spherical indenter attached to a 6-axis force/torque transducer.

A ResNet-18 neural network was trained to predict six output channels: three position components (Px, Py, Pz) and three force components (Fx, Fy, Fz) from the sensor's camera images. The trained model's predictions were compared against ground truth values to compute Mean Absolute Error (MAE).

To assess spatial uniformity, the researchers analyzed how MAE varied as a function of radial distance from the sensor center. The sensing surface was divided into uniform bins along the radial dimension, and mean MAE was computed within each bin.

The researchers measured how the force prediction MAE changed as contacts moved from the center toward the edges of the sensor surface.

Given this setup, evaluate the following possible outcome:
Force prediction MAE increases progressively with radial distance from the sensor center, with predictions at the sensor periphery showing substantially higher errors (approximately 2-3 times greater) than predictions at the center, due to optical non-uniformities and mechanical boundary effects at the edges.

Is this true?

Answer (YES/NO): NO